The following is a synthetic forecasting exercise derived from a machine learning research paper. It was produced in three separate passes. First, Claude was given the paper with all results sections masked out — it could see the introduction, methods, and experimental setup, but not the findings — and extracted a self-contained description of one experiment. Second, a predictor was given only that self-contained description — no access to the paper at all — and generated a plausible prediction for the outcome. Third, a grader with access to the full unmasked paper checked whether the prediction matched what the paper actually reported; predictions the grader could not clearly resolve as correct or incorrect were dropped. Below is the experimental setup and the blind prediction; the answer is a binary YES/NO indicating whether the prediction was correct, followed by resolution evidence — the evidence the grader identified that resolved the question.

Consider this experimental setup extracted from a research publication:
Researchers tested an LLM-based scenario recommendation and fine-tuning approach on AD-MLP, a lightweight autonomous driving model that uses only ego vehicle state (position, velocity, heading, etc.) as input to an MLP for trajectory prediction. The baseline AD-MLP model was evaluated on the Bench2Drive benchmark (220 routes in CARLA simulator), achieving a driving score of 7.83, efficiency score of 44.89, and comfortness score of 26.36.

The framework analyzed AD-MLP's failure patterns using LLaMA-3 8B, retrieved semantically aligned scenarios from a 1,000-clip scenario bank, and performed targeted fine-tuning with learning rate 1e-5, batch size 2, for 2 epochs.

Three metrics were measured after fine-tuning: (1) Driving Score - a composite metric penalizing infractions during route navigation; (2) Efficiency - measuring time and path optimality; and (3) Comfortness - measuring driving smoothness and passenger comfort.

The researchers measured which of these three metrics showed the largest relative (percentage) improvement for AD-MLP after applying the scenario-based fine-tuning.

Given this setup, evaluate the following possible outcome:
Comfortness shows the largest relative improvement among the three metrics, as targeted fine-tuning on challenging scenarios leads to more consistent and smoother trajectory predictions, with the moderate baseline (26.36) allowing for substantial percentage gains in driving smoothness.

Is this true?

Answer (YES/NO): YES